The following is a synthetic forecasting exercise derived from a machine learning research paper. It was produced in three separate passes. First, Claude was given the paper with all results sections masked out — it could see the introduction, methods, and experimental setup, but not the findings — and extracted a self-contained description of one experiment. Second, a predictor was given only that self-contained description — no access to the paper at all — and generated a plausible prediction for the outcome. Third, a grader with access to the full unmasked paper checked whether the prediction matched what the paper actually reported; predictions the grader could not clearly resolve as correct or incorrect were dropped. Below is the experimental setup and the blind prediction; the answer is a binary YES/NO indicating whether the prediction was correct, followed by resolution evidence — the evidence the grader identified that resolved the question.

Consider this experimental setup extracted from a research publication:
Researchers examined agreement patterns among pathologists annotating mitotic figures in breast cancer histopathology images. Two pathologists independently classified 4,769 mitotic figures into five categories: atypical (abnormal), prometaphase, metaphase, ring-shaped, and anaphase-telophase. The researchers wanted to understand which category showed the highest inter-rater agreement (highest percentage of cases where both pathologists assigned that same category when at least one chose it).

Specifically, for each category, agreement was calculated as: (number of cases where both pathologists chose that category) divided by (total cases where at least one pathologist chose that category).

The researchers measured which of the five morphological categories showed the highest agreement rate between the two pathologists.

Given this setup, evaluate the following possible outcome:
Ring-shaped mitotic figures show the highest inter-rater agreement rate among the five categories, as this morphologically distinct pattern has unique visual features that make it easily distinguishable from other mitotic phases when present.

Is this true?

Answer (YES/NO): NO